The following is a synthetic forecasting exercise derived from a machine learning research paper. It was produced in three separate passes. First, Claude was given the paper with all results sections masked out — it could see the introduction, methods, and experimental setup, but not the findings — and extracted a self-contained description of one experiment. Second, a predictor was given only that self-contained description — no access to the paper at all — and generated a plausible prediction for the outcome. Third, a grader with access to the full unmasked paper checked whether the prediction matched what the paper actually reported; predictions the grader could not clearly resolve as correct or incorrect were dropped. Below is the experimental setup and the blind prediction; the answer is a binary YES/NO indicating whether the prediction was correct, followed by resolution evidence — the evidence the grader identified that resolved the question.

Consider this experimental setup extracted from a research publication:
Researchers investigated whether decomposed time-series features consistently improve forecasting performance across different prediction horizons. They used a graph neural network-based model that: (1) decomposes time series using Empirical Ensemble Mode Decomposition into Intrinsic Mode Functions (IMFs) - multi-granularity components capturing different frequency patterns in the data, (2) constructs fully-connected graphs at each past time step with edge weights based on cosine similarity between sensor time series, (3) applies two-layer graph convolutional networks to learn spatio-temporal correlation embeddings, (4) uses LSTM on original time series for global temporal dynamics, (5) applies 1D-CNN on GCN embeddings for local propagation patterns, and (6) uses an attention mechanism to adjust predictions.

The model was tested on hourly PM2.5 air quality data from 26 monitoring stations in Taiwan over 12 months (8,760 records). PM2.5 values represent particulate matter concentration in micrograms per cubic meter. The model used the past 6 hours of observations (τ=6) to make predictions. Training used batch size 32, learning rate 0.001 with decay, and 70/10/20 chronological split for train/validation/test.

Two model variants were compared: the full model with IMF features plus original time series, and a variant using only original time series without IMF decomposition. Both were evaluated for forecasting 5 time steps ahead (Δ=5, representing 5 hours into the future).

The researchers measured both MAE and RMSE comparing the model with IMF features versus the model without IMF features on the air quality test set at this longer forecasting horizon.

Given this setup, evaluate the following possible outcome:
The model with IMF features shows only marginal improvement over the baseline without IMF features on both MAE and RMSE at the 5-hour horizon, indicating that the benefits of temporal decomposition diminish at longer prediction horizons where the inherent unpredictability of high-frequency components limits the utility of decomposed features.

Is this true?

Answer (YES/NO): NO